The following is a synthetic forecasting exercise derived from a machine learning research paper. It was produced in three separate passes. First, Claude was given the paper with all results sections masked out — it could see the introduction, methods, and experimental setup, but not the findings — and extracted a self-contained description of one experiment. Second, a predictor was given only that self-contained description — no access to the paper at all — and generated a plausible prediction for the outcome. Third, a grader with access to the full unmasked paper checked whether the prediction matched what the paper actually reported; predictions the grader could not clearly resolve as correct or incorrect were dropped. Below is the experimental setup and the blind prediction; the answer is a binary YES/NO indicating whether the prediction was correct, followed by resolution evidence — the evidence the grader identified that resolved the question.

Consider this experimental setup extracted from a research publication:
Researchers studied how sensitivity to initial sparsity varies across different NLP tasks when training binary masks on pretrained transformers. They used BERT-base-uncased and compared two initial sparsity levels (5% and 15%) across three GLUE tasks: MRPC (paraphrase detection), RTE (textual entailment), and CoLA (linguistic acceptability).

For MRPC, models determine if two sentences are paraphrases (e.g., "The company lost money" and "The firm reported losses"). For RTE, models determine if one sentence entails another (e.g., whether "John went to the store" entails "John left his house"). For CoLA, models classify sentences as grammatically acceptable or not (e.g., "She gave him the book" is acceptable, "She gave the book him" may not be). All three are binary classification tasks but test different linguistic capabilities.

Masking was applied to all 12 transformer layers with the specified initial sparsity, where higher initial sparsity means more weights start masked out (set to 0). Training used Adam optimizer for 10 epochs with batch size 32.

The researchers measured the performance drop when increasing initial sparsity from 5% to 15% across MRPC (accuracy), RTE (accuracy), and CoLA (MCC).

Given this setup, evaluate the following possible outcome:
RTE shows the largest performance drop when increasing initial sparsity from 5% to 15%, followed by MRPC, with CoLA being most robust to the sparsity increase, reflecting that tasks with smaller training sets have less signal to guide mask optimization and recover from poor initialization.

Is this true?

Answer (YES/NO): NO